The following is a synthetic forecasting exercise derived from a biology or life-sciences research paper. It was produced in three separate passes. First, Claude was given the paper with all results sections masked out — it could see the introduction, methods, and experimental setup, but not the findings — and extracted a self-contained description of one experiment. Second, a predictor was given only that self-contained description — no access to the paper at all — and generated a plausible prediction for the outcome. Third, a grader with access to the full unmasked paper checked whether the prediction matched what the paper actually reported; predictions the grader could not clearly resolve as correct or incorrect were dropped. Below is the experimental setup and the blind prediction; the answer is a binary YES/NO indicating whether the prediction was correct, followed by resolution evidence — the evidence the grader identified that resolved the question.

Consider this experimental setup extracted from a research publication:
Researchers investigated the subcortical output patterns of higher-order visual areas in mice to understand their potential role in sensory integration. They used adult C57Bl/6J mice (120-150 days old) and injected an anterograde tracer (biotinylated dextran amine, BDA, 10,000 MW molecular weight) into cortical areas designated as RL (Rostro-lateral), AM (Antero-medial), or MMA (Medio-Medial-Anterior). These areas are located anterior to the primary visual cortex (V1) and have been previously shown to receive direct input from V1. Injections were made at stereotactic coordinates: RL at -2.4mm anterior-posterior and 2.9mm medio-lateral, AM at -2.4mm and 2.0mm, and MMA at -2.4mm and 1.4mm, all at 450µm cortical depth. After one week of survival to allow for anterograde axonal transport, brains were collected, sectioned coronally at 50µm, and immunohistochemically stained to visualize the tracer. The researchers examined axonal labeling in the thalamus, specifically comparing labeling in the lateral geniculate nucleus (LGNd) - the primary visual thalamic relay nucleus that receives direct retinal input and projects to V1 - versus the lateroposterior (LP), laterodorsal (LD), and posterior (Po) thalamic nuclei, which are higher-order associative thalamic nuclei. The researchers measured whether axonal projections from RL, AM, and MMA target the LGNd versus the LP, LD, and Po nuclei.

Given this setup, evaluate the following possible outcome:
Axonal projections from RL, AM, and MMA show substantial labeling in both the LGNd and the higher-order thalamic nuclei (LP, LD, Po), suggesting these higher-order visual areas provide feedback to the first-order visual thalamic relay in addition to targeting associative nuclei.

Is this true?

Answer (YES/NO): NO